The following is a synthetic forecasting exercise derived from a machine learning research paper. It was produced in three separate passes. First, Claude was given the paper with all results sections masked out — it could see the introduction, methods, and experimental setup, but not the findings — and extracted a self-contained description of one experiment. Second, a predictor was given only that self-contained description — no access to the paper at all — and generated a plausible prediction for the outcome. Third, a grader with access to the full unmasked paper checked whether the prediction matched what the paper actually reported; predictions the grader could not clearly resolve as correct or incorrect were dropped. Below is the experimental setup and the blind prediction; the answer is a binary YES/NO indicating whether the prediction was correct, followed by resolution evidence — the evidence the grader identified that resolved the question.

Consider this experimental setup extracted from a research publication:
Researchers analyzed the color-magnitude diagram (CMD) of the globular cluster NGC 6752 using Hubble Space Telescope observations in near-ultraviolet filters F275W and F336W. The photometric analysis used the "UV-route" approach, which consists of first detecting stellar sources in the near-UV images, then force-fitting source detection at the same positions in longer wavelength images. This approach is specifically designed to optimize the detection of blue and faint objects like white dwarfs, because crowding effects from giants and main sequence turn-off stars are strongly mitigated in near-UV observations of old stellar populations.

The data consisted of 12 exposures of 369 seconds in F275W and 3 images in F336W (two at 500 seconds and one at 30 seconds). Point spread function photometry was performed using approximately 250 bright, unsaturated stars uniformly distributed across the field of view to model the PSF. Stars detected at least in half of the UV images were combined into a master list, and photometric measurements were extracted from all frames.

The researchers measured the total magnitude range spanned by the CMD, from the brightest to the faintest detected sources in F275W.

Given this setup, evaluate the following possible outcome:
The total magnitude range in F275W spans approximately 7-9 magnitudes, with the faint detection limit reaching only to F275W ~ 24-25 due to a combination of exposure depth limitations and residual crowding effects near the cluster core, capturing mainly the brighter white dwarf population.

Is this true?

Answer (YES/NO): NO